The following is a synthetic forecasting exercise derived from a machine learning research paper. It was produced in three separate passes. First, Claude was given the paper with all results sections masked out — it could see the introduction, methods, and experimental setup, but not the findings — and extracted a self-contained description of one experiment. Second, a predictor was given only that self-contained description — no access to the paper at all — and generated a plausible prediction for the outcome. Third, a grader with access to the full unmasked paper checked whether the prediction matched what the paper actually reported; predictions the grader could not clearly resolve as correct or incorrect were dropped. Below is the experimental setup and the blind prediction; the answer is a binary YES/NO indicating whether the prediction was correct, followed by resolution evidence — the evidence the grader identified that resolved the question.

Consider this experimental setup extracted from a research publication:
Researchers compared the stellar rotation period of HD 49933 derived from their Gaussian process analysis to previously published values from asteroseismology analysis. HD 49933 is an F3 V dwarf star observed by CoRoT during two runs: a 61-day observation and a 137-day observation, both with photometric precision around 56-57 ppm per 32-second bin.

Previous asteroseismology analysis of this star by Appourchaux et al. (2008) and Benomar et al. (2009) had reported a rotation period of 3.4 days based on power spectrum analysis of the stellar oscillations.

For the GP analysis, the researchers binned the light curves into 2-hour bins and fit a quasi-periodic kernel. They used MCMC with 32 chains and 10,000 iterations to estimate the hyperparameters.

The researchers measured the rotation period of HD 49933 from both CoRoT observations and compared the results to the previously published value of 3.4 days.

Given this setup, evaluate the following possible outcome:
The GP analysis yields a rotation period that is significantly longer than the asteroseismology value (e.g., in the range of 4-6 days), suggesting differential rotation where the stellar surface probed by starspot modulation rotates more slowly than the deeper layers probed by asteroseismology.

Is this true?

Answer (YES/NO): NO